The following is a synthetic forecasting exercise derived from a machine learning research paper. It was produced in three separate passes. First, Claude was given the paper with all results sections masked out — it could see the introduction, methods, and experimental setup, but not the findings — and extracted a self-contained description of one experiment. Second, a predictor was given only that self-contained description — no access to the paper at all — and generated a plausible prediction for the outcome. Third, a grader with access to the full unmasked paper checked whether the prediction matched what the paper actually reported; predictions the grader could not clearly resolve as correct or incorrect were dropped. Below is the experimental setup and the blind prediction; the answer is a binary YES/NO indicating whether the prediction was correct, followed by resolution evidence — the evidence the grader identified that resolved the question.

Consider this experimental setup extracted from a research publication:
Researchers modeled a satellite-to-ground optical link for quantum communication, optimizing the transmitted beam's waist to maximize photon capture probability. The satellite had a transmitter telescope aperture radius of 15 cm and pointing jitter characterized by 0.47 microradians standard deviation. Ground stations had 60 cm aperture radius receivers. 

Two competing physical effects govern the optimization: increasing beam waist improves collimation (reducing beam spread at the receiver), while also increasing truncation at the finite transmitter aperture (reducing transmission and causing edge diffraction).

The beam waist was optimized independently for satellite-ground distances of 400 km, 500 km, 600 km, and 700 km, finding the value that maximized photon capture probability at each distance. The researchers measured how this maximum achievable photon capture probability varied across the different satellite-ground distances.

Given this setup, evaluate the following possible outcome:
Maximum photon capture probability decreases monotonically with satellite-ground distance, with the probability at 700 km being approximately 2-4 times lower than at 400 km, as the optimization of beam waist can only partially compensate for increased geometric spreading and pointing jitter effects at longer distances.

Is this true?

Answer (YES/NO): NO